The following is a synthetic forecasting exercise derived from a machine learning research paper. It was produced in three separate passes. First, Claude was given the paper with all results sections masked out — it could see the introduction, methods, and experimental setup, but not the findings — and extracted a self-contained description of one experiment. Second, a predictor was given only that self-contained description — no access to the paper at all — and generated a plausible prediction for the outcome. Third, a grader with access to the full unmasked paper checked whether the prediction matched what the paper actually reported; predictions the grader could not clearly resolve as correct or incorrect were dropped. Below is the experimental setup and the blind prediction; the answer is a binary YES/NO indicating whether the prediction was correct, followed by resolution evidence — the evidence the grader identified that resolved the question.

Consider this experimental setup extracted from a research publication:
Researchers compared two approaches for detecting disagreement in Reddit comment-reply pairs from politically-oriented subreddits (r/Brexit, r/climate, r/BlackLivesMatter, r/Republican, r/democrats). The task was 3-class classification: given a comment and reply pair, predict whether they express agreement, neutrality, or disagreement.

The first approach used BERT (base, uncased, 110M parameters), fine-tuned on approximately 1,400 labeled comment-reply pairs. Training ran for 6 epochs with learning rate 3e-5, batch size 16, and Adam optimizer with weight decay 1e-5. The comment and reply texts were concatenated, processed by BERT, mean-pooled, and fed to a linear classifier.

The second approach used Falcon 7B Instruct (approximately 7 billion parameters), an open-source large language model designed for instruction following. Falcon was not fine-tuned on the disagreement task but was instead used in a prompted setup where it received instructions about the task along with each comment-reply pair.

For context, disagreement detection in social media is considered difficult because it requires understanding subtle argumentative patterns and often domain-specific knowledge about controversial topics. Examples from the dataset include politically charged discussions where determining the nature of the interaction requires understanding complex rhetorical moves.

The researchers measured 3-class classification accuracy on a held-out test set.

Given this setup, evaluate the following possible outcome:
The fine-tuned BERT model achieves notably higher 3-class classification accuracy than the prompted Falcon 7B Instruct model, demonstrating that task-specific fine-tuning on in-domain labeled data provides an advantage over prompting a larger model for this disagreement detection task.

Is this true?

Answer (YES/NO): YES